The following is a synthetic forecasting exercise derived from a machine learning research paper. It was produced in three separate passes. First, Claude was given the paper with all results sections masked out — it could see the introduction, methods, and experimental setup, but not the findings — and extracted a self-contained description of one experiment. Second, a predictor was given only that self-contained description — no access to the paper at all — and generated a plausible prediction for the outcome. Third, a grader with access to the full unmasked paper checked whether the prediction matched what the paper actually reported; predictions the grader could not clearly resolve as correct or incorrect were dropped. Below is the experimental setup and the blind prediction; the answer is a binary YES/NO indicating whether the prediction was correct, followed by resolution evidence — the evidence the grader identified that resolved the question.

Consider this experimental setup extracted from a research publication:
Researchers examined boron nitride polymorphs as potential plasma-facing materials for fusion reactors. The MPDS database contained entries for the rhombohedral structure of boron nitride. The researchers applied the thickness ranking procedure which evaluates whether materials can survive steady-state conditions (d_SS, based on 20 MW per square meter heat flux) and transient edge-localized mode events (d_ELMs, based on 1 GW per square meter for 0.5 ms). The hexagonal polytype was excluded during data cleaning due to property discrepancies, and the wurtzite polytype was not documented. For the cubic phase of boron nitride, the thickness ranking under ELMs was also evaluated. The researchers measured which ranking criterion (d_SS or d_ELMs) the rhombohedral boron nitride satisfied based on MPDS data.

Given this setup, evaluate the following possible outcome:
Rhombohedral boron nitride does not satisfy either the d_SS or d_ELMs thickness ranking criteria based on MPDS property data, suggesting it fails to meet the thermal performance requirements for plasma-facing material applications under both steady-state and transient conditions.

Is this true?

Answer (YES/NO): NO